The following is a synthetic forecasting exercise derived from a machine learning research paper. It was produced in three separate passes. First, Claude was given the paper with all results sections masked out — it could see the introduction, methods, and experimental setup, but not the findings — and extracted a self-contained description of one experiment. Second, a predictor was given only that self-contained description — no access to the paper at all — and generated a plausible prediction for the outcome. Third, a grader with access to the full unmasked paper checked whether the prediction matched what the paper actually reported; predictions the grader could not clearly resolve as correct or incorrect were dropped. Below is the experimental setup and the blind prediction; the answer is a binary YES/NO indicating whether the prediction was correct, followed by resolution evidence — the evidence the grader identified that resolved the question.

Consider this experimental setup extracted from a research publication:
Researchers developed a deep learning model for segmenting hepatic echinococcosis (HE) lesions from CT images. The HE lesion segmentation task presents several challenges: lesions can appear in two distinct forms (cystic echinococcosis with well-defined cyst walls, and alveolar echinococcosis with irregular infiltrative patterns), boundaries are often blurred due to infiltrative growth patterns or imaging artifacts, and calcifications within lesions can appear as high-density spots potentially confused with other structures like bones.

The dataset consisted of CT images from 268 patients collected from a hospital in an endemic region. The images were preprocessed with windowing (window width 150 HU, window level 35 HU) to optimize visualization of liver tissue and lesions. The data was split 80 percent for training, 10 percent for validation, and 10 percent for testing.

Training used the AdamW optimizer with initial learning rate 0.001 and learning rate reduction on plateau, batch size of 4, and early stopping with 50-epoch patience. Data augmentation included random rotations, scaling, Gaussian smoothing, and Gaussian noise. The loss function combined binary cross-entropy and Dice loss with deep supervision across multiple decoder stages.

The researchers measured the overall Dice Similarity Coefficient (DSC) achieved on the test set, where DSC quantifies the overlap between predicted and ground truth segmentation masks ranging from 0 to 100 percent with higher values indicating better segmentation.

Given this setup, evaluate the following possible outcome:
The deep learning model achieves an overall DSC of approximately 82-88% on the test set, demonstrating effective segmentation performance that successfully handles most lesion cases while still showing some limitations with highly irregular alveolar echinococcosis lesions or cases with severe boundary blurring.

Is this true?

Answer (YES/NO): NO